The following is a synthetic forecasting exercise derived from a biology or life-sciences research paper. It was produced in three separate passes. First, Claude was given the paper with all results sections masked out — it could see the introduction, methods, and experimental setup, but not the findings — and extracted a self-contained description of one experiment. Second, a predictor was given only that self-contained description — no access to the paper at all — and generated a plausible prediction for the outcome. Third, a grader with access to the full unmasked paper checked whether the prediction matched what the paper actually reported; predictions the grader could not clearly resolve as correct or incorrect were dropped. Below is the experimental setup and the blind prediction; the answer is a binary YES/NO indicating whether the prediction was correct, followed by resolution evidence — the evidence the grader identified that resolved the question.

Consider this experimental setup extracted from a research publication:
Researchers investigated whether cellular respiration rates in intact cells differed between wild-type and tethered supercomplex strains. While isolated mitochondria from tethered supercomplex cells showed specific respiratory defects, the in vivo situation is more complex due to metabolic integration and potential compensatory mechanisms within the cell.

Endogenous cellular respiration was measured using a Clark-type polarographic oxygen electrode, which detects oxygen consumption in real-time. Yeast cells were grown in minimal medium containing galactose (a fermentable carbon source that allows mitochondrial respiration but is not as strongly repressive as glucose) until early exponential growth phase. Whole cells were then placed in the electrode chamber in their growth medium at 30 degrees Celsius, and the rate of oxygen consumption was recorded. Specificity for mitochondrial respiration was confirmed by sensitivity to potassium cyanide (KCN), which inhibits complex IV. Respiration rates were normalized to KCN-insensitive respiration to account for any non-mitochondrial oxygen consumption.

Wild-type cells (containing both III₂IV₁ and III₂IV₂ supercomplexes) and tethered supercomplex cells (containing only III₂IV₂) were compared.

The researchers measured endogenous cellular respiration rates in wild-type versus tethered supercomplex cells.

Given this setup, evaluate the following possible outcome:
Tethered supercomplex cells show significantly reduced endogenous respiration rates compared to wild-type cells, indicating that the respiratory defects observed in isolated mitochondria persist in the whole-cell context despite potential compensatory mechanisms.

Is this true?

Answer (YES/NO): YES